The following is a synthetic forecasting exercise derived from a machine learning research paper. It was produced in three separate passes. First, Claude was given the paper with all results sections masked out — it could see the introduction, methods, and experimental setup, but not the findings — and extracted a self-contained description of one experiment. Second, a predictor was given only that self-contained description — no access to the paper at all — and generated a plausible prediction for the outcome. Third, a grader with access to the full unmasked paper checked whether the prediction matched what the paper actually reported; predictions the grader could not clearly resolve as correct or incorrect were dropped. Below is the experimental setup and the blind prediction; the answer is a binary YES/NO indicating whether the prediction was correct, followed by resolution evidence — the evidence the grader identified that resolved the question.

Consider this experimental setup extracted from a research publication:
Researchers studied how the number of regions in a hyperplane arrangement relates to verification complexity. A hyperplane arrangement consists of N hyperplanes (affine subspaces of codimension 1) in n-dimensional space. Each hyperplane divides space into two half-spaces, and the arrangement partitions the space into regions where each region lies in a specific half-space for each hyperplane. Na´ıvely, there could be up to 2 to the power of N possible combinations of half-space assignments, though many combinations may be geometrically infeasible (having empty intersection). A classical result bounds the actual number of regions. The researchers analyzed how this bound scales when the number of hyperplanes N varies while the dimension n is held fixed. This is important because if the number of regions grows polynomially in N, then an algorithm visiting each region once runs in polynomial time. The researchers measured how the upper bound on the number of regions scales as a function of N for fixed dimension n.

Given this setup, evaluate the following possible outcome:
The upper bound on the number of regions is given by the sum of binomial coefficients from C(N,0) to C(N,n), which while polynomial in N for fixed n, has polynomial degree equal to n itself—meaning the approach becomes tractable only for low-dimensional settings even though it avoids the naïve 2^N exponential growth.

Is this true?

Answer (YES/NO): YES